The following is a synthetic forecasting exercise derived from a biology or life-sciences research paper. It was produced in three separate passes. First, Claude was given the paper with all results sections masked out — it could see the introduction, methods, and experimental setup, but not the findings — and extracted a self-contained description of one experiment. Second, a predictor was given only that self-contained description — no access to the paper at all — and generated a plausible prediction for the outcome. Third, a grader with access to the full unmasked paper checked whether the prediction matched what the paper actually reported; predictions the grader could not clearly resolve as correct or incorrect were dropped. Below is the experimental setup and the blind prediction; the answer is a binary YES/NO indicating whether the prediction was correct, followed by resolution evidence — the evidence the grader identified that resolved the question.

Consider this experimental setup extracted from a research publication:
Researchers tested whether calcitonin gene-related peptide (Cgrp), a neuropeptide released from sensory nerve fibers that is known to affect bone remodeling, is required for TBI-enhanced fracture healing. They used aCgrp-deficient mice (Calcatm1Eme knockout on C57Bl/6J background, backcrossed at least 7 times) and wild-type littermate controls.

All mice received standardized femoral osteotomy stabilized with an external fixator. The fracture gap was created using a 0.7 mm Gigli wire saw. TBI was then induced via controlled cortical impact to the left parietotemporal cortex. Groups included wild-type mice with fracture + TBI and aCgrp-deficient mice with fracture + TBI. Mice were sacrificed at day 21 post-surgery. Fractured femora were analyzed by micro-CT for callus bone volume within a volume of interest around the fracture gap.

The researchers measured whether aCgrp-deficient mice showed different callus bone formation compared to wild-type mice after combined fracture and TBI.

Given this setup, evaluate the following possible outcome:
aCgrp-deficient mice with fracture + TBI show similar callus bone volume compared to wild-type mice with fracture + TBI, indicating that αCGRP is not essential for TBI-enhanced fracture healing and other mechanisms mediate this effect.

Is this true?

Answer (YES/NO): NO